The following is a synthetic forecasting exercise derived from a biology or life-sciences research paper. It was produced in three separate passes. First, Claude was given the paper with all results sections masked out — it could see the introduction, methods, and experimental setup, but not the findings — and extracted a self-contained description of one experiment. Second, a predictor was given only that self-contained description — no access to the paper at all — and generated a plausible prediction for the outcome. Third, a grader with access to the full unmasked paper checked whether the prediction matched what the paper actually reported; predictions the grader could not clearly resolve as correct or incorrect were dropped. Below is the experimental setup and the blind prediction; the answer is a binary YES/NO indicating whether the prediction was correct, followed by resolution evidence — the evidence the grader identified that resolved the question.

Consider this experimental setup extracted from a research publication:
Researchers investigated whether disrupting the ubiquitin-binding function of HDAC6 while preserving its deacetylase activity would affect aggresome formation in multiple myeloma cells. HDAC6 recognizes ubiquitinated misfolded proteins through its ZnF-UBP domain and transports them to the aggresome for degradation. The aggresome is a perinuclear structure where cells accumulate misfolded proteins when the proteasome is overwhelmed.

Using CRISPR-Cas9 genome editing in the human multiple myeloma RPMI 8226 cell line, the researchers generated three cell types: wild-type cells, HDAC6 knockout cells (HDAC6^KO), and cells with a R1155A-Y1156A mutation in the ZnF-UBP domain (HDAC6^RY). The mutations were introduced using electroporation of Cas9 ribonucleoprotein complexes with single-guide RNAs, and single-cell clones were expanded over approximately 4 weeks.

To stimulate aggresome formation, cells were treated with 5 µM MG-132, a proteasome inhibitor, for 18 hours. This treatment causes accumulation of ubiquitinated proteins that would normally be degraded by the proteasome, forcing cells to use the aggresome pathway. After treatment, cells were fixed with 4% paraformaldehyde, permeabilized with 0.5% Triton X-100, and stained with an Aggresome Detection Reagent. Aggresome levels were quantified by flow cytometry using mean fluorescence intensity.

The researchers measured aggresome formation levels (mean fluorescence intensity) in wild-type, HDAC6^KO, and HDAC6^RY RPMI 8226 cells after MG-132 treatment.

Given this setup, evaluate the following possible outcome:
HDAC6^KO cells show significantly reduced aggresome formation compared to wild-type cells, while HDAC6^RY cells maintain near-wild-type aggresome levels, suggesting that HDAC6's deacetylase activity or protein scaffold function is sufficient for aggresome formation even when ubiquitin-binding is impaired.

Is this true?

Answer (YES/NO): NO